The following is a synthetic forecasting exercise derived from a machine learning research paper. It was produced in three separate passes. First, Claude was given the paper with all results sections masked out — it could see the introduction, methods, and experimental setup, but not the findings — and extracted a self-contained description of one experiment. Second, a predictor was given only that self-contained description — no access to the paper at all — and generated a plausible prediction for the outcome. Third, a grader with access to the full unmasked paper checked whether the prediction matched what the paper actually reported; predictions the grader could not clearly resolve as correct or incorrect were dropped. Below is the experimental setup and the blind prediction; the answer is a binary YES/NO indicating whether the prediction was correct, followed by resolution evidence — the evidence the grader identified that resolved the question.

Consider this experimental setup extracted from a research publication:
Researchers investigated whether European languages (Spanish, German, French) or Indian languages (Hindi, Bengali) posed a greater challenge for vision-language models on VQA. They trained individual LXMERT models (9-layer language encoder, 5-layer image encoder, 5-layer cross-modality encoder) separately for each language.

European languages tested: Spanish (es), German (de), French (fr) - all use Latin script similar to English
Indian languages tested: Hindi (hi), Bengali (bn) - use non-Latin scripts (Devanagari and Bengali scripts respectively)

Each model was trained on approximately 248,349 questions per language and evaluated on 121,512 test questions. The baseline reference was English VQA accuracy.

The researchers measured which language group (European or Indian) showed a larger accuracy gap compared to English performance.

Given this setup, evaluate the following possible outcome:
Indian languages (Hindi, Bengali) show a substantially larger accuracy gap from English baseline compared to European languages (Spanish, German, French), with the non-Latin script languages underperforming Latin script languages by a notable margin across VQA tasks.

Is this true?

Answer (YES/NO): YES